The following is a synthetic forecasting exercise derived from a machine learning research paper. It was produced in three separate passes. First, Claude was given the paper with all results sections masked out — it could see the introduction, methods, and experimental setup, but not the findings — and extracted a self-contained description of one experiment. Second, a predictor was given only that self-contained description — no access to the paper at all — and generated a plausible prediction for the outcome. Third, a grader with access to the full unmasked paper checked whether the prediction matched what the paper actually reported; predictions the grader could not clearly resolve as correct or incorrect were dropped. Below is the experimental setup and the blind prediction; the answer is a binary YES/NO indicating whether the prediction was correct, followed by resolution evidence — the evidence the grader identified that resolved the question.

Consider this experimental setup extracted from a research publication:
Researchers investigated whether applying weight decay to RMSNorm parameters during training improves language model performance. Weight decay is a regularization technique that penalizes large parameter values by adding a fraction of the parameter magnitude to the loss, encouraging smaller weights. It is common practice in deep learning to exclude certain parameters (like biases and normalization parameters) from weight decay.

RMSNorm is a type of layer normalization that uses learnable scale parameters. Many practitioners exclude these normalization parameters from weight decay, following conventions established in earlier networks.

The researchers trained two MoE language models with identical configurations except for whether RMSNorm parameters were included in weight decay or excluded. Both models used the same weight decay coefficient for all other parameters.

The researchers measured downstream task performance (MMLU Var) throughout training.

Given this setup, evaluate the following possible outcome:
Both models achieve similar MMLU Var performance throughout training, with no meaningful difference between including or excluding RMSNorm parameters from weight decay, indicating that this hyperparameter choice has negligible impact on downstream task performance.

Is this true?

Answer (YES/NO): NO